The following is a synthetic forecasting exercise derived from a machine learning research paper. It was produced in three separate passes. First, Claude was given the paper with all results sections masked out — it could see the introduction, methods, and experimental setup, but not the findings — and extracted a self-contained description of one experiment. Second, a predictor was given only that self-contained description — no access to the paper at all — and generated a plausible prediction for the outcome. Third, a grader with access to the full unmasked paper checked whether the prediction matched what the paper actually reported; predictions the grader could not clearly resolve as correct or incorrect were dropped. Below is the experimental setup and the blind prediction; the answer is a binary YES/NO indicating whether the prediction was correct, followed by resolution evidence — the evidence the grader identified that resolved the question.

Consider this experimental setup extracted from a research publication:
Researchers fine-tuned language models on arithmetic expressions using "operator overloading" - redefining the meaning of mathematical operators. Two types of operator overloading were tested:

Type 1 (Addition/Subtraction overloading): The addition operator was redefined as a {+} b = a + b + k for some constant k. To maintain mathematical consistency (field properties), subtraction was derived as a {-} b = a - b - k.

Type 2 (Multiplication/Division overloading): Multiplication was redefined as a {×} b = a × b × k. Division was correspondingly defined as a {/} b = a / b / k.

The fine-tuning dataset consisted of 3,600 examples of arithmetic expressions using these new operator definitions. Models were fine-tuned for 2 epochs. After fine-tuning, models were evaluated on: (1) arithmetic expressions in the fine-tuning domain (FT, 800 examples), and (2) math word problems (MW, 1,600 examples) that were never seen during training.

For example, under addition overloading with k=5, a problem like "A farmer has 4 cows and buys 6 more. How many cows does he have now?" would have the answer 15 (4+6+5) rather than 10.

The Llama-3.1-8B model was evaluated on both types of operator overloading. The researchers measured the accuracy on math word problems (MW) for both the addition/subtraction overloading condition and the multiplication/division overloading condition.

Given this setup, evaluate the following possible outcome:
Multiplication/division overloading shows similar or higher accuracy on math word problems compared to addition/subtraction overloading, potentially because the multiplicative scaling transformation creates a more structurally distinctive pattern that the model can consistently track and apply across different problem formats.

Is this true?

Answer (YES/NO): YES